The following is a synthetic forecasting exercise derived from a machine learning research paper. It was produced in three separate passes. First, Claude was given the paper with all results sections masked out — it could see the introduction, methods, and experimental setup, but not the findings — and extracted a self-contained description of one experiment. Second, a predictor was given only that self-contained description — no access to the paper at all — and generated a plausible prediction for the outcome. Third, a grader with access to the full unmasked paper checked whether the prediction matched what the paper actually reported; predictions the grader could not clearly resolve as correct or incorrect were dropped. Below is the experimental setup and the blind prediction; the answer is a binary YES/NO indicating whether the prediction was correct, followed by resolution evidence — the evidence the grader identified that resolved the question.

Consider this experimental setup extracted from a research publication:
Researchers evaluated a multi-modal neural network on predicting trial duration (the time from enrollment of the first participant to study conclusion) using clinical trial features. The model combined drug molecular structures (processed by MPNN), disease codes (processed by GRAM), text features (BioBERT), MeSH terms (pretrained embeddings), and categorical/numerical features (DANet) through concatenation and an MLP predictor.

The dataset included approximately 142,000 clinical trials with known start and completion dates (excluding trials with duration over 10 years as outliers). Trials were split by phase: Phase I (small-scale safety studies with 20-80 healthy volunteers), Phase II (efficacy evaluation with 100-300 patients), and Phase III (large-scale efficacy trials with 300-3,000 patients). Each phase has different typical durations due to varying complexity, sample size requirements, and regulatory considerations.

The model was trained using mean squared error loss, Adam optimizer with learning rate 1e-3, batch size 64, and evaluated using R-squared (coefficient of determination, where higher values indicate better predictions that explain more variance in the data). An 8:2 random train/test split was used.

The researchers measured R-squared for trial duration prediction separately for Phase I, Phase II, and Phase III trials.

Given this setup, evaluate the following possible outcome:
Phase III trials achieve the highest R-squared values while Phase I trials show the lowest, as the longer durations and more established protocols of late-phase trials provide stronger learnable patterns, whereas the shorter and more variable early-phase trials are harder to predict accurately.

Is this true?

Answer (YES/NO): NO